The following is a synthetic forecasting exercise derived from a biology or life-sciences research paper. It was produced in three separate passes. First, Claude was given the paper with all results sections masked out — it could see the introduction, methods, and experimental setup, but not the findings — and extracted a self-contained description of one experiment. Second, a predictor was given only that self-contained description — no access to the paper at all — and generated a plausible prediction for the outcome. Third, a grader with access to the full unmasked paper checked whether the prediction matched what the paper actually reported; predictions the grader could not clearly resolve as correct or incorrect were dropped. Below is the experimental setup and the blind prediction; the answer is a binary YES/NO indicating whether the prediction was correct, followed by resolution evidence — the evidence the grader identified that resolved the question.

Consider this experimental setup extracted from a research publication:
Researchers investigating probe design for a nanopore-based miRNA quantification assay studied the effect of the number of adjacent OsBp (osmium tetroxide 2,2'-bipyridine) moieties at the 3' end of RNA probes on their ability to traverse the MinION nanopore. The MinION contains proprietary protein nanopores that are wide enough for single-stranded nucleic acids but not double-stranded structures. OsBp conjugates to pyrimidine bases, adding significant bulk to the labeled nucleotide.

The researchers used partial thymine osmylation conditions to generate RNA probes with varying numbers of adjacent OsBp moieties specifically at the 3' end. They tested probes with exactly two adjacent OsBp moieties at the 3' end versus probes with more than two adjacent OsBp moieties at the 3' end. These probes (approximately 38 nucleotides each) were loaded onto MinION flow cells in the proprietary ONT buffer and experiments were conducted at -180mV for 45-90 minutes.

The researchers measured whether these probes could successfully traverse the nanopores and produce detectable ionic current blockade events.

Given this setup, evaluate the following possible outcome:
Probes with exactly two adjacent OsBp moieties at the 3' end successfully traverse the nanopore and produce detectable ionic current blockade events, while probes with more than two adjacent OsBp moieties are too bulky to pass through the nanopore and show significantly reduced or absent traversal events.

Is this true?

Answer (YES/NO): YES